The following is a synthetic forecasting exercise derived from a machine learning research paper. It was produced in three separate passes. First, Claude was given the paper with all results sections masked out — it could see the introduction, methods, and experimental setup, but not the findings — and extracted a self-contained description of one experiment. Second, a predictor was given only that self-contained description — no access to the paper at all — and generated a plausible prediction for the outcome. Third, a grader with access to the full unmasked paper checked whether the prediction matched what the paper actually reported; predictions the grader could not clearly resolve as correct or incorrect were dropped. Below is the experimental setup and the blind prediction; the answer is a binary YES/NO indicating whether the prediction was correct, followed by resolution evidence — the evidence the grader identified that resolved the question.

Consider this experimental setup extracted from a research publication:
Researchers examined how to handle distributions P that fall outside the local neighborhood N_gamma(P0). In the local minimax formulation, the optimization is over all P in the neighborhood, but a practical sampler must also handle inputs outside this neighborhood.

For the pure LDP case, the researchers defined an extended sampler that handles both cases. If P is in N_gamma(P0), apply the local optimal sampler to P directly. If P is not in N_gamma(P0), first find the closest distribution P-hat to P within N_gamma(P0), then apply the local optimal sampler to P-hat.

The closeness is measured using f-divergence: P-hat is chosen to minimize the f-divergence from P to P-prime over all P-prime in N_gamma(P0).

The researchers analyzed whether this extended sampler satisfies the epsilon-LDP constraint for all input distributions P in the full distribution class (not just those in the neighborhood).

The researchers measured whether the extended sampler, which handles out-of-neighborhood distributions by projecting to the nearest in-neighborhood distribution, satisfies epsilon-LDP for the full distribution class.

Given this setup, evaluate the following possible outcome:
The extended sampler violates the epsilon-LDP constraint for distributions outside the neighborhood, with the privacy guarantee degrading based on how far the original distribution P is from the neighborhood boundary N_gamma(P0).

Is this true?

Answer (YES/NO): NO